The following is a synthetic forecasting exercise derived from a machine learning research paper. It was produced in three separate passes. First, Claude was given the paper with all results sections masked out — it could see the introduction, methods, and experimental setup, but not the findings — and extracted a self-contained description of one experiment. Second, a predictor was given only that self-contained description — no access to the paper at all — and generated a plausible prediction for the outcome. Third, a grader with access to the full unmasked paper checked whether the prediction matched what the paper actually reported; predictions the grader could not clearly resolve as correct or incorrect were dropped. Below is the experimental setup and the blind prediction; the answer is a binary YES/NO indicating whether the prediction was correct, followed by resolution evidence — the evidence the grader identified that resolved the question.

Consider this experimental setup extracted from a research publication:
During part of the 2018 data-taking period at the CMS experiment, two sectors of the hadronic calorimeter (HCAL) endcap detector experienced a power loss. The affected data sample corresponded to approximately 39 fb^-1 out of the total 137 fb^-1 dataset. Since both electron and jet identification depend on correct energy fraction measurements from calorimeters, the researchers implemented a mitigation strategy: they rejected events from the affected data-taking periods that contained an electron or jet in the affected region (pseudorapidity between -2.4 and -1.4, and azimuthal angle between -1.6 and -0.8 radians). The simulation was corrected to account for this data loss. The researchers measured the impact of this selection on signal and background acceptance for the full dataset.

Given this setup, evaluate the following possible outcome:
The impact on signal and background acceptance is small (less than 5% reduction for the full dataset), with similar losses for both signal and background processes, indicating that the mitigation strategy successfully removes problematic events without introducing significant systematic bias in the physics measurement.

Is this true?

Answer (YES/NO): YES